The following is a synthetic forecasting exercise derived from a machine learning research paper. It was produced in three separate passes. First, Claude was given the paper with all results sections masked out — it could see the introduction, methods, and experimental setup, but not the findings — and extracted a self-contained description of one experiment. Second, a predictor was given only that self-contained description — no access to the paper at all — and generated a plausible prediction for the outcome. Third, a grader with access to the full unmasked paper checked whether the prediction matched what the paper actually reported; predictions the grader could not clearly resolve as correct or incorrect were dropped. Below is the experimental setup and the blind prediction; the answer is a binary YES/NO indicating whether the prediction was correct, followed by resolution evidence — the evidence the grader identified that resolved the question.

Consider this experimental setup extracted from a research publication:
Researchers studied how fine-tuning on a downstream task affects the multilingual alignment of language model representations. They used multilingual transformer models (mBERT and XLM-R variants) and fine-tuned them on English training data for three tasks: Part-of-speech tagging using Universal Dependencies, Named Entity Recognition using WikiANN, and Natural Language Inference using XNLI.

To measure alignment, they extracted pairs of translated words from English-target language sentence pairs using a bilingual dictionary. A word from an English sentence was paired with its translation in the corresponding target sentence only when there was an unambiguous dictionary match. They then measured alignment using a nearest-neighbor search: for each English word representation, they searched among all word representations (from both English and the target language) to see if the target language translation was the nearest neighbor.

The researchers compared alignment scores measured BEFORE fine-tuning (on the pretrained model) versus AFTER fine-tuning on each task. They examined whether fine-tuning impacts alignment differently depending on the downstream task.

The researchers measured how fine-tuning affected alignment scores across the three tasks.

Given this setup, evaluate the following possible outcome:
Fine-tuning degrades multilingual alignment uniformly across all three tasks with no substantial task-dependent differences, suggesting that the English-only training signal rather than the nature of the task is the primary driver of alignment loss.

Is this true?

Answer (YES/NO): NO